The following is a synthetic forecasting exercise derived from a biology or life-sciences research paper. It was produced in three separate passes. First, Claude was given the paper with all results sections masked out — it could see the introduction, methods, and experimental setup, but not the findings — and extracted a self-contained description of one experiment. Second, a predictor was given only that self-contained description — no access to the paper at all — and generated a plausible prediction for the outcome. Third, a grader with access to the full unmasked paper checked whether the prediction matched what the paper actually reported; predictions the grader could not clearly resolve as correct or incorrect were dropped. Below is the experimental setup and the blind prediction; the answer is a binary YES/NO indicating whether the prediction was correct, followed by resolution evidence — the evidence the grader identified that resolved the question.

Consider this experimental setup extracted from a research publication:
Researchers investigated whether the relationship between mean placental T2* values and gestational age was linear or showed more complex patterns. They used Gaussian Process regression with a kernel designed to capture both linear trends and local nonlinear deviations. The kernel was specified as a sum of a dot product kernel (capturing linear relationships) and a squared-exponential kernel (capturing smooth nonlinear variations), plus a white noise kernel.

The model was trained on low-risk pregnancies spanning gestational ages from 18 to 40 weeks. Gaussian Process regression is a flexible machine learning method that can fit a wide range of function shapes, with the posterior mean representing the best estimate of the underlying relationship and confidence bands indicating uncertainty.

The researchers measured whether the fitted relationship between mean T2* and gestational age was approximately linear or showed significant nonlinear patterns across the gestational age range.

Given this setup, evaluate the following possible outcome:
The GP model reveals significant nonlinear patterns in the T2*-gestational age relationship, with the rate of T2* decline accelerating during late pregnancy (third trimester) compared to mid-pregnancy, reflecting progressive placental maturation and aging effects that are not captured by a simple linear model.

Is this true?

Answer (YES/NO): NO